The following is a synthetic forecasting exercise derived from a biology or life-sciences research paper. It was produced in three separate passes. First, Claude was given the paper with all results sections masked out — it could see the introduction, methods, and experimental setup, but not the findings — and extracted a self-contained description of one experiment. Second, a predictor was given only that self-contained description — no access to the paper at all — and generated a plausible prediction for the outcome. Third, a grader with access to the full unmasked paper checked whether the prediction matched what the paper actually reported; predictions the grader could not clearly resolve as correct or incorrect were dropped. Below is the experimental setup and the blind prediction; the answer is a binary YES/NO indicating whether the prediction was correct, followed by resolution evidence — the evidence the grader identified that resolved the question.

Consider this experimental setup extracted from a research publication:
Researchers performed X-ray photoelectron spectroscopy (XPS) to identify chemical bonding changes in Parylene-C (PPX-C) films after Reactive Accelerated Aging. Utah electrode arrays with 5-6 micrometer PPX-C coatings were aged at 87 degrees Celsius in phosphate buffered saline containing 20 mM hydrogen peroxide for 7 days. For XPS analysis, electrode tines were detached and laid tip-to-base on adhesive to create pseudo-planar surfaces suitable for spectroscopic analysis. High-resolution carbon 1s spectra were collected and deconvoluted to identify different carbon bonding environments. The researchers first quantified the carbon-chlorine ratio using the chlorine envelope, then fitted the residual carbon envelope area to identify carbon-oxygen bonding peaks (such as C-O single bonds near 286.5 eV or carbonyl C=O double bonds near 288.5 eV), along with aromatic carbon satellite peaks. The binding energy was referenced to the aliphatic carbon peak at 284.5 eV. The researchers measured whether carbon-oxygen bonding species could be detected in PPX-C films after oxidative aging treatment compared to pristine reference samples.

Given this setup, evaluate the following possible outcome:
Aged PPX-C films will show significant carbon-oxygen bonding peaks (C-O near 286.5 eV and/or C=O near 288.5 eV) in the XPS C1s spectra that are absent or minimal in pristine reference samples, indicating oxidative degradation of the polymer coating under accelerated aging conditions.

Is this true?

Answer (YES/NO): YES